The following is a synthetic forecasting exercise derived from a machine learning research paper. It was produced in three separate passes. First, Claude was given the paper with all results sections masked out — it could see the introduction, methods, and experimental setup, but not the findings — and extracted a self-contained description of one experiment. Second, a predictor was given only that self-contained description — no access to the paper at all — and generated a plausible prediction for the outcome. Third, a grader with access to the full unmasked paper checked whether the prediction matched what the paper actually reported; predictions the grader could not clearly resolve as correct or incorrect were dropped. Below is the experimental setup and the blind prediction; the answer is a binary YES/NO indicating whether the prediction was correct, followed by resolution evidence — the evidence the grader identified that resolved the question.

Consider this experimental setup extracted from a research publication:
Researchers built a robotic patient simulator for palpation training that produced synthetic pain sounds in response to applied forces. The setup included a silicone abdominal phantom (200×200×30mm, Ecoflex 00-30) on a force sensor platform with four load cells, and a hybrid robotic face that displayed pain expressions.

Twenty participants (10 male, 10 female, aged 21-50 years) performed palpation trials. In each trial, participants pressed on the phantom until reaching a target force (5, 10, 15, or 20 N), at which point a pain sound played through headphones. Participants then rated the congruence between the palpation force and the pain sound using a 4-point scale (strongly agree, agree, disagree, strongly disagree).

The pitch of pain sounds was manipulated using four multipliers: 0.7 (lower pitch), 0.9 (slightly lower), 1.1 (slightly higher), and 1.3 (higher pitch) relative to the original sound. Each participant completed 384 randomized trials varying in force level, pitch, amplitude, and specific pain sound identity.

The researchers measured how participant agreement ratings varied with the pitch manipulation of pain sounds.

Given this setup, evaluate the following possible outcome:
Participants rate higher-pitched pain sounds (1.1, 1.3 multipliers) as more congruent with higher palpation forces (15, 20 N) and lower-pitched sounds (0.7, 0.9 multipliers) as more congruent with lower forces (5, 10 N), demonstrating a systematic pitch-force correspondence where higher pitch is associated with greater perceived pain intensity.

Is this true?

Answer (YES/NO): NO